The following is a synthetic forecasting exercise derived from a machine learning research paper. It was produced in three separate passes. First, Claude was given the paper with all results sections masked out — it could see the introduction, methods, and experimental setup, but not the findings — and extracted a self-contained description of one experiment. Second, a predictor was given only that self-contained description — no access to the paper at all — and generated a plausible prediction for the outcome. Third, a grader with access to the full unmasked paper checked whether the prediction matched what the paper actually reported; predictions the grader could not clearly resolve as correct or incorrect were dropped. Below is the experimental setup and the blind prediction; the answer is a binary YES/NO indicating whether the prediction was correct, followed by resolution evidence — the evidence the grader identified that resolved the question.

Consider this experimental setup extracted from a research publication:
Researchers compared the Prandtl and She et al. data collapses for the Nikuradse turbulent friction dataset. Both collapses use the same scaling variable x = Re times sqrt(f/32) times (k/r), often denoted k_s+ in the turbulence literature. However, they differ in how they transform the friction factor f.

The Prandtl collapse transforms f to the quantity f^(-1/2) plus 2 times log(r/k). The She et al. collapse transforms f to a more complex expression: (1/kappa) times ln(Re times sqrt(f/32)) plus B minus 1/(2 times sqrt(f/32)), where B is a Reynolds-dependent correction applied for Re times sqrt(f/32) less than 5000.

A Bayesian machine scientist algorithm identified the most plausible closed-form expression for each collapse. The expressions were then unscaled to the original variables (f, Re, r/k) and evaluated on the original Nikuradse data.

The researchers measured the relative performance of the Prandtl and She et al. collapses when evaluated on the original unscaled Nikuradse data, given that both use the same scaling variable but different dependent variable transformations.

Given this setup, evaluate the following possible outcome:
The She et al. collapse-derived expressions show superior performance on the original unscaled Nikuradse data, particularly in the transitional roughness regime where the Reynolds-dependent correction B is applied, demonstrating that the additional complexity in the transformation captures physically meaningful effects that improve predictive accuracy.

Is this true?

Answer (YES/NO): NO